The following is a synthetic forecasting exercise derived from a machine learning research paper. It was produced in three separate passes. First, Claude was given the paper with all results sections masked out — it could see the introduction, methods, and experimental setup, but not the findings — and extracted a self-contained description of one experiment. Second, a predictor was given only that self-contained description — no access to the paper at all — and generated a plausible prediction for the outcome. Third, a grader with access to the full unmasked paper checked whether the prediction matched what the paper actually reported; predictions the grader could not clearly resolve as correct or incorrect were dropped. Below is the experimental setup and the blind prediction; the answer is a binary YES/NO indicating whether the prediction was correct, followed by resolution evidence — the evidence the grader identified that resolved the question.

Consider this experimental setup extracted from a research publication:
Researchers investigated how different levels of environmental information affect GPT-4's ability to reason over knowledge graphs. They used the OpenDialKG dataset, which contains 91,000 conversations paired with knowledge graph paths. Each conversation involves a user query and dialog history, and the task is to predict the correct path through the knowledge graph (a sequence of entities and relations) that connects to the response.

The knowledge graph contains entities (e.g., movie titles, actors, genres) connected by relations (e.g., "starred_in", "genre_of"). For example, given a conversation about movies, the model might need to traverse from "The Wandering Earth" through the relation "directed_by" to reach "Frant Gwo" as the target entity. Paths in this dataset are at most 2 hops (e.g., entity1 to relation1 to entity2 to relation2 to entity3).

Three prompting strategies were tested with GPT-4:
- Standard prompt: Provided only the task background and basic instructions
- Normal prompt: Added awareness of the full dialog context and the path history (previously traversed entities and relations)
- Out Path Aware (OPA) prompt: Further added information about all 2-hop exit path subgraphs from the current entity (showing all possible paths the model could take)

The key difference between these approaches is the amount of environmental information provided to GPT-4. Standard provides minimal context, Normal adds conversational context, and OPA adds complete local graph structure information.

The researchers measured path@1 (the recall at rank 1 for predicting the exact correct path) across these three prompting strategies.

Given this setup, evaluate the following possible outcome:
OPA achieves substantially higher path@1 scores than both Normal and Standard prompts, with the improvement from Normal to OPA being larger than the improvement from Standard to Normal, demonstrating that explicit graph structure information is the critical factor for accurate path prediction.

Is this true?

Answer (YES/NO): YES